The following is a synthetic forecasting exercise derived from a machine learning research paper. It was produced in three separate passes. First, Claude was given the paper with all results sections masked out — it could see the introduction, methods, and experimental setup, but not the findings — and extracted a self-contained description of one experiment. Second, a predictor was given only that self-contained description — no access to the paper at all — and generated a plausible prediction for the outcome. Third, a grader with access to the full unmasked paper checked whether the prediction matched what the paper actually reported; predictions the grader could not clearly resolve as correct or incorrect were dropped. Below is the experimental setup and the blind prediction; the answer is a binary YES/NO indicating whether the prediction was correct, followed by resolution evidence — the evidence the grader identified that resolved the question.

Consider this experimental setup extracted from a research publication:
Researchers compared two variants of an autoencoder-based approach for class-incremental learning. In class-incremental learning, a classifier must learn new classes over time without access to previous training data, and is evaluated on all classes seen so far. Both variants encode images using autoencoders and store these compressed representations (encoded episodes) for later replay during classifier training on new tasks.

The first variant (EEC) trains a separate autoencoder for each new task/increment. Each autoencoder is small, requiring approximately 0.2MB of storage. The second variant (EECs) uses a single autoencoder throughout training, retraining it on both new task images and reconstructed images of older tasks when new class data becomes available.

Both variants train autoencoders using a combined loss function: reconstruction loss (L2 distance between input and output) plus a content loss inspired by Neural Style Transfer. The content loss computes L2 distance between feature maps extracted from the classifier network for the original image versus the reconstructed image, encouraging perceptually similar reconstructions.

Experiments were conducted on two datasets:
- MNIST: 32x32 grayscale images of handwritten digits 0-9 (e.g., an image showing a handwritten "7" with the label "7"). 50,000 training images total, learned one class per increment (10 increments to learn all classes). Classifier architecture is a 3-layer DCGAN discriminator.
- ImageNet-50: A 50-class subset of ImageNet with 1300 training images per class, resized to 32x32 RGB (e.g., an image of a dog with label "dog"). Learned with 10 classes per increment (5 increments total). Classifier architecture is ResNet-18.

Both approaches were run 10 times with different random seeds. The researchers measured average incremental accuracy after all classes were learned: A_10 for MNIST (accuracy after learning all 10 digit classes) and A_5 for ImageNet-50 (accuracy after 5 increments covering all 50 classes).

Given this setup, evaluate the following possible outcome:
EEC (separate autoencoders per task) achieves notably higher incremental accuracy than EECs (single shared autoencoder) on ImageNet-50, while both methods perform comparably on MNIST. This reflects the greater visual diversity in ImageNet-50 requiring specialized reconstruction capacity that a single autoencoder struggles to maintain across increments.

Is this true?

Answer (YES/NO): YES